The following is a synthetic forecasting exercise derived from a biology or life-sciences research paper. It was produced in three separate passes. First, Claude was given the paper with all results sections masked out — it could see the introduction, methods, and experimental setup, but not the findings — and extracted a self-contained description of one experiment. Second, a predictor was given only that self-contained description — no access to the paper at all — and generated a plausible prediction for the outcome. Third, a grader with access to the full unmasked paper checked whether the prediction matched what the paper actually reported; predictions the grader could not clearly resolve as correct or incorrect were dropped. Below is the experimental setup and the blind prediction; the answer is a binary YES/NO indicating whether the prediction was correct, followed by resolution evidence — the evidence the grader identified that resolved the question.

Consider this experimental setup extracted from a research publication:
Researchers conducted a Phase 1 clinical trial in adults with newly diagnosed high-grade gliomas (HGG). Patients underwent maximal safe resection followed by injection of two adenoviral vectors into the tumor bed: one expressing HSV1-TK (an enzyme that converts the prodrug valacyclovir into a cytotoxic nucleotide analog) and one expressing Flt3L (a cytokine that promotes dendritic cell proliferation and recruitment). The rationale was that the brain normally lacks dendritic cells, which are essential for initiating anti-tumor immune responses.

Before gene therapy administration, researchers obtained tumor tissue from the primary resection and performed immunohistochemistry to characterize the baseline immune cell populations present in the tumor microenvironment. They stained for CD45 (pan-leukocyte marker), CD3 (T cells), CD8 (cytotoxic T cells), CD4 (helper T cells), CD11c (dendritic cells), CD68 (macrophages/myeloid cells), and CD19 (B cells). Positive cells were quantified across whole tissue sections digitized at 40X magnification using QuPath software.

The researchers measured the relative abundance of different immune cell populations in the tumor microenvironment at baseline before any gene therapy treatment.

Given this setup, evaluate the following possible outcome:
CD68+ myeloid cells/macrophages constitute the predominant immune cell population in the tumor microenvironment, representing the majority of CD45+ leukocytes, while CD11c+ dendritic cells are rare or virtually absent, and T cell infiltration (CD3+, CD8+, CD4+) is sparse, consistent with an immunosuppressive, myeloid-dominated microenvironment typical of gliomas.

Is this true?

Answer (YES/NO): YES